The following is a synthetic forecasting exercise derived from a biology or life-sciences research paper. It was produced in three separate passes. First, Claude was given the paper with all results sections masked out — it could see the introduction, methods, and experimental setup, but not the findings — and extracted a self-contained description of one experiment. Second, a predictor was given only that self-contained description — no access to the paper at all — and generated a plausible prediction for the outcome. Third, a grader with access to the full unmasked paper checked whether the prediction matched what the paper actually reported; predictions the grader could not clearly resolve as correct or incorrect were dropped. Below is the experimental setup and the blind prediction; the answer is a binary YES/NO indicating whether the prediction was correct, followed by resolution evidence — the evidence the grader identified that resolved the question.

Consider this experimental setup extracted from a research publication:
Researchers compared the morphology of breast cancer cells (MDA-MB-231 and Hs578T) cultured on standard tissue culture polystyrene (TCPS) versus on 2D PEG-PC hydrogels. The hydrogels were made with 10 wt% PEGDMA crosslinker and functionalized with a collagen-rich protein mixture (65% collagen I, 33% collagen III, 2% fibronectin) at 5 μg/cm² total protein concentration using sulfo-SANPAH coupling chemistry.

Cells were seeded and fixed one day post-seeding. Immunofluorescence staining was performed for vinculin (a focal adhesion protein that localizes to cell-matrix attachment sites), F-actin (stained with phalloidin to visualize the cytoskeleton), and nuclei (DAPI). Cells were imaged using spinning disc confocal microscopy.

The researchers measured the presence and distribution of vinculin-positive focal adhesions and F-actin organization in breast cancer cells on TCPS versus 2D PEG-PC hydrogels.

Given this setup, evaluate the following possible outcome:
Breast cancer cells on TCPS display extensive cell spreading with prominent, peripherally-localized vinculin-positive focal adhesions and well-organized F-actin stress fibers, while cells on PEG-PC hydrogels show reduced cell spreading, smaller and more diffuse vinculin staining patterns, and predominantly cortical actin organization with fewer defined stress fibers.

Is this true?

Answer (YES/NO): NO